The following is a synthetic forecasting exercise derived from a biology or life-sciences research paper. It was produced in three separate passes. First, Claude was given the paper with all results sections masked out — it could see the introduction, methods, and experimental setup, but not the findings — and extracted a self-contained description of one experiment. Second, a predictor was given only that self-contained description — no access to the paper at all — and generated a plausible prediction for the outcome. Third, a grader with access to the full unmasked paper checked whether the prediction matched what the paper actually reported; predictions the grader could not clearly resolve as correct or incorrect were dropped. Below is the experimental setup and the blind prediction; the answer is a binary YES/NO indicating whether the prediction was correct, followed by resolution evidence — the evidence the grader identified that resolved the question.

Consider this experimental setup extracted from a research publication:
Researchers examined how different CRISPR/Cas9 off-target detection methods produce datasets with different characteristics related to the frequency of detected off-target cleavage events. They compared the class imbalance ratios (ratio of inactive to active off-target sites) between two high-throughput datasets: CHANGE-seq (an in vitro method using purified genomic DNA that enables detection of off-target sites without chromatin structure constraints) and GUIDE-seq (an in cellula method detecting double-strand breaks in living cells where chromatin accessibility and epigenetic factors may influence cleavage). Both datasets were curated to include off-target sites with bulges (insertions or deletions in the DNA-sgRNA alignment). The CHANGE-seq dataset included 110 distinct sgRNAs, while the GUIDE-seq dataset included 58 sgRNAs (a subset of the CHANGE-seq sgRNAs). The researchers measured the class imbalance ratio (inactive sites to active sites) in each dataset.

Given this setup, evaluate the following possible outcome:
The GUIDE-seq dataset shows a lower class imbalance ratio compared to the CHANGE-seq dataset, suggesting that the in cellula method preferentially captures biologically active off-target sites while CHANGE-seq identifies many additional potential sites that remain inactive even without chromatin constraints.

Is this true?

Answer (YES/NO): NO